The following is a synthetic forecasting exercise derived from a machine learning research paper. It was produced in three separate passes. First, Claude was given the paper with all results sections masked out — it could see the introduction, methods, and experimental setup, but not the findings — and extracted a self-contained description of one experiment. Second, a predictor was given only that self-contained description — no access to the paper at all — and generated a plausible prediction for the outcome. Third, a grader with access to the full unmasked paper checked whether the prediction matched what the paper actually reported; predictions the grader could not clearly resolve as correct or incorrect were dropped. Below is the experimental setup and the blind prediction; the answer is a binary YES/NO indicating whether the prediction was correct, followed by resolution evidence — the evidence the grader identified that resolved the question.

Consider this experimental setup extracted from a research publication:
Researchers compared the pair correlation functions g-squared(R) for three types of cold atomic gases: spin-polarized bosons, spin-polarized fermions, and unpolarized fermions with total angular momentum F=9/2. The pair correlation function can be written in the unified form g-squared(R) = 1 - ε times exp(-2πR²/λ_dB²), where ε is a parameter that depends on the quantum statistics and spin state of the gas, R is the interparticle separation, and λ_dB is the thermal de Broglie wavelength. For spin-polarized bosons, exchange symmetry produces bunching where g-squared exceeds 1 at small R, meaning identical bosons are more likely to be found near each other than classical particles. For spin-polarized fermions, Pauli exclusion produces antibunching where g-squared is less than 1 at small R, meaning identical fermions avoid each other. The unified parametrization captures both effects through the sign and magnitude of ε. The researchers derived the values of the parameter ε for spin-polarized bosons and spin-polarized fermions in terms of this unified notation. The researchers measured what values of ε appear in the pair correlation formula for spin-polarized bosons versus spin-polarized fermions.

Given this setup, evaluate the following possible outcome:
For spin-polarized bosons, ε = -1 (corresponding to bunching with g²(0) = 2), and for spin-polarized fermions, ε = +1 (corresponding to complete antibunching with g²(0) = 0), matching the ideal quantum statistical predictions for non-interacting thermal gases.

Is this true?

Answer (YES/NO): YES